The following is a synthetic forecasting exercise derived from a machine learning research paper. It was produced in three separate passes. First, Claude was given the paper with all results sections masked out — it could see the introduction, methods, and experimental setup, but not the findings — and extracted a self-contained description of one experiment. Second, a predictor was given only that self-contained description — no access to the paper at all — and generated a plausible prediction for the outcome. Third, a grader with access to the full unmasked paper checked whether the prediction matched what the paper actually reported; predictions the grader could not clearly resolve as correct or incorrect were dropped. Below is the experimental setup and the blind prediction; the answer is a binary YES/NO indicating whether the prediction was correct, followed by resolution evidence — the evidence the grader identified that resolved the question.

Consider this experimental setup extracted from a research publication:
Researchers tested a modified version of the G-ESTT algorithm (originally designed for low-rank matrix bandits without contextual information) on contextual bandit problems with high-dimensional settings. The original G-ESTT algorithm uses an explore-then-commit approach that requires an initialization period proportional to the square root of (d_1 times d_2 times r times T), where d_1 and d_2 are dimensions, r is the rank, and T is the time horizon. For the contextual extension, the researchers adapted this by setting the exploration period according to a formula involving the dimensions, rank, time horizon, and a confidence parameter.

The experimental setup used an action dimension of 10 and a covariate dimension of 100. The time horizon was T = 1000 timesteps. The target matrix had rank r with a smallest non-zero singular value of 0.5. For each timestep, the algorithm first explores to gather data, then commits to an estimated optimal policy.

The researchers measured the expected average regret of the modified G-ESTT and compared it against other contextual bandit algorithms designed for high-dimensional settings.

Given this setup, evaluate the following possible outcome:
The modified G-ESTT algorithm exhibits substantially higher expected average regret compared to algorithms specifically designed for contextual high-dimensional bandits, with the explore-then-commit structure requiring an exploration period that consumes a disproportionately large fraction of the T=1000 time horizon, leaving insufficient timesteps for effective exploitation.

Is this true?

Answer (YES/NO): YES